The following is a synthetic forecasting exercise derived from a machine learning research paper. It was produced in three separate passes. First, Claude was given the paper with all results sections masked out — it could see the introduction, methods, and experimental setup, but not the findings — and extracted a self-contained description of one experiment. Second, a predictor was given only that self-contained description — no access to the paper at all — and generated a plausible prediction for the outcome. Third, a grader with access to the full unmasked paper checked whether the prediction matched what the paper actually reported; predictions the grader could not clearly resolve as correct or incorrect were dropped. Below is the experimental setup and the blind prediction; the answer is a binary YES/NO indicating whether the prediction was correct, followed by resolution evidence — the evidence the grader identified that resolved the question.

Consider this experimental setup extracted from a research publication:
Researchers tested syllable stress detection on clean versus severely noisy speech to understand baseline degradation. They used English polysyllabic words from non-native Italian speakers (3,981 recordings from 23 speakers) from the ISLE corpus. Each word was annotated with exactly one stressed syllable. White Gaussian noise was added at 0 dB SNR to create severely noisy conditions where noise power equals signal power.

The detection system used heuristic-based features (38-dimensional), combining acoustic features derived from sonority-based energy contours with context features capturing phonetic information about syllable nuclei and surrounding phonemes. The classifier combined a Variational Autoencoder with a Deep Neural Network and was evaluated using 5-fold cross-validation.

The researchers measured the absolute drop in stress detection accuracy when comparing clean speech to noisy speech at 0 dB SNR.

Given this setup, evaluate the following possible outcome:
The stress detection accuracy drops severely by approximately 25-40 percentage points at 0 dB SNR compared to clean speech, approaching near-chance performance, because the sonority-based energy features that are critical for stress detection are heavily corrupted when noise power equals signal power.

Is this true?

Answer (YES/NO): NO